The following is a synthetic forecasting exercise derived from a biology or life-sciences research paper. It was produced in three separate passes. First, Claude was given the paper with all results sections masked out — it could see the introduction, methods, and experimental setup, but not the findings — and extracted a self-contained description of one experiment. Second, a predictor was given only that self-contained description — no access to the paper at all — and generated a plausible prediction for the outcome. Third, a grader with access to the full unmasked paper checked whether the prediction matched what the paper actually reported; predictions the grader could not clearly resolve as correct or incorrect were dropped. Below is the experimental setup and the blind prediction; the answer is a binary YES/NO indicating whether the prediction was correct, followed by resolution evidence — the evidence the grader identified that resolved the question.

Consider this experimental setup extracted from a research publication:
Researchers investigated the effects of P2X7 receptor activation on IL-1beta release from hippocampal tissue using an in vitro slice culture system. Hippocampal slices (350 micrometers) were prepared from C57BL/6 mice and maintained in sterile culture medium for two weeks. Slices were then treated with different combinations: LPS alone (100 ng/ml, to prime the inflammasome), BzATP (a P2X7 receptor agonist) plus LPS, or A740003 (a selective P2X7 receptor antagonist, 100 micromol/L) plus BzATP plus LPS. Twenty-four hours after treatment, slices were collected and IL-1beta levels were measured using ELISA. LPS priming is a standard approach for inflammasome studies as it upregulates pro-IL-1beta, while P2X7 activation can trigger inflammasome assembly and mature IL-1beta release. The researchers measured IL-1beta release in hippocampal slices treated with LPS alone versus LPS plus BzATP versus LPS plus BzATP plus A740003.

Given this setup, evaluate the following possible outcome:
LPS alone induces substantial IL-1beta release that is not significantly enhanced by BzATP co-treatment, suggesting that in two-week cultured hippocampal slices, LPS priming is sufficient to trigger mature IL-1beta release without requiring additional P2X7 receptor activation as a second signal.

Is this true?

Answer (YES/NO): NO